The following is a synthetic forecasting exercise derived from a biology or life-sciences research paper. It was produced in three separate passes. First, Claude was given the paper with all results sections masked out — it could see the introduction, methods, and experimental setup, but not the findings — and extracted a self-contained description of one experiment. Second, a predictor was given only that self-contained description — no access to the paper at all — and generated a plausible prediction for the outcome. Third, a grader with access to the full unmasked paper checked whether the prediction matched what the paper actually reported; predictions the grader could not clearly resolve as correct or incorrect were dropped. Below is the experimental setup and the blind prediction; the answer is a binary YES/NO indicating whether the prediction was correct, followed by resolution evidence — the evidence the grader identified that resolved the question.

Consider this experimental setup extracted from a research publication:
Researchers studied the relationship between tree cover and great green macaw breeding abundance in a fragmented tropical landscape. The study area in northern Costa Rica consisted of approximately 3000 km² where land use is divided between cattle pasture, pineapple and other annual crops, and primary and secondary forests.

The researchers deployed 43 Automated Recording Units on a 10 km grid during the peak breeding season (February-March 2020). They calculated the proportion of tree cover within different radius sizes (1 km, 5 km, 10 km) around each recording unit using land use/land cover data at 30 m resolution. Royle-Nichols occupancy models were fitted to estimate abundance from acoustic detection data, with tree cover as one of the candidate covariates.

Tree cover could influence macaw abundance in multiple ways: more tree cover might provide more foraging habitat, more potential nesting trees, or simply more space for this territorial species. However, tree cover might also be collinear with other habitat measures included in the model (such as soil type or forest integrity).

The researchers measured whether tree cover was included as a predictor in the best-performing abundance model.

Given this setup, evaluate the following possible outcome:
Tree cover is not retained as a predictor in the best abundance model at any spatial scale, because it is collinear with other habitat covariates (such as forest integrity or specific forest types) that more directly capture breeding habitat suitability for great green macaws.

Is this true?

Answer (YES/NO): NO